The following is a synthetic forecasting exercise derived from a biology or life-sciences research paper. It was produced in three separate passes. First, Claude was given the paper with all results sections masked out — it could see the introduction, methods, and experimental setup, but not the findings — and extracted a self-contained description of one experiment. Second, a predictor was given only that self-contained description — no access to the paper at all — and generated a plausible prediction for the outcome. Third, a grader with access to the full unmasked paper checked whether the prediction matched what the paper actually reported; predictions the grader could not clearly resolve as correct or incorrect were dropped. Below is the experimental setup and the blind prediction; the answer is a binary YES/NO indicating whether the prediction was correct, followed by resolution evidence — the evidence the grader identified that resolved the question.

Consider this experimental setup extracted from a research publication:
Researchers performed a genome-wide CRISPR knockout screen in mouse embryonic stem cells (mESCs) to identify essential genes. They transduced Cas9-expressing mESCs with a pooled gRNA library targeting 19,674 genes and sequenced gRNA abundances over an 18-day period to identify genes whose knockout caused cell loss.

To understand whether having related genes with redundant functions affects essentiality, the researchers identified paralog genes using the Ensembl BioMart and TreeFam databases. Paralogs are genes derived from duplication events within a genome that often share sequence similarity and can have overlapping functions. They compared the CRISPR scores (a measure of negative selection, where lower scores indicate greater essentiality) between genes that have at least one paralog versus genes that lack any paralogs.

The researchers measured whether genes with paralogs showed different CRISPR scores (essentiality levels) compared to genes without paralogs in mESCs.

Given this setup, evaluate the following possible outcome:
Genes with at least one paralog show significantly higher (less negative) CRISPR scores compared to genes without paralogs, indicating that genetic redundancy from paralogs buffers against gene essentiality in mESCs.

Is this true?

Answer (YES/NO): YES